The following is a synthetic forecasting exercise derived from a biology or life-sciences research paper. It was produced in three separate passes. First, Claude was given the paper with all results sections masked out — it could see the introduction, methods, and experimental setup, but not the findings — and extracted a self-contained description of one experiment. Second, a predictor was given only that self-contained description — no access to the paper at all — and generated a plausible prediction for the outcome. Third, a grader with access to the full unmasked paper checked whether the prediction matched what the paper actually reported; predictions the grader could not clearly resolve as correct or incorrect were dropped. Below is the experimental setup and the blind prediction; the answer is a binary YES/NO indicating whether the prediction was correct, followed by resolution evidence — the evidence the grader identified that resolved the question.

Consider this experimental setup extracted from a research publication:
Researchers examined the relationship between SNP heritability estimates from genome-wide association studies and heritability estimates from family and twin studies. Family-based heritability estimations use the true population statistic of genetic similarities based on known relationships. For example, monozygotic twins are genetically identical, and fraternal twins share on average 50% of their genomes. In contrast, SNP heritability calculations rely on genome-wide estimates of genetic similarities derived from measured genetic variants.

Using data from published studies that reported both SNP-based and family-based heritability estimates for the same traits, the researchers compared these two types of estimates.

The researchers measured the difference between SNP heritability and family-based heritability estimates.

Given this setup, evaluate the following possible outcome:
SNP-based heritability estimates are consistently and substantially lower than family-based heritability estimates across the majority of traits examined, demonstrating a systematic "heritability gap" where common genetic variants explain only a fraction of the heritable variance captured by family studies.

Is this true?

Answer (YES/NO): YES